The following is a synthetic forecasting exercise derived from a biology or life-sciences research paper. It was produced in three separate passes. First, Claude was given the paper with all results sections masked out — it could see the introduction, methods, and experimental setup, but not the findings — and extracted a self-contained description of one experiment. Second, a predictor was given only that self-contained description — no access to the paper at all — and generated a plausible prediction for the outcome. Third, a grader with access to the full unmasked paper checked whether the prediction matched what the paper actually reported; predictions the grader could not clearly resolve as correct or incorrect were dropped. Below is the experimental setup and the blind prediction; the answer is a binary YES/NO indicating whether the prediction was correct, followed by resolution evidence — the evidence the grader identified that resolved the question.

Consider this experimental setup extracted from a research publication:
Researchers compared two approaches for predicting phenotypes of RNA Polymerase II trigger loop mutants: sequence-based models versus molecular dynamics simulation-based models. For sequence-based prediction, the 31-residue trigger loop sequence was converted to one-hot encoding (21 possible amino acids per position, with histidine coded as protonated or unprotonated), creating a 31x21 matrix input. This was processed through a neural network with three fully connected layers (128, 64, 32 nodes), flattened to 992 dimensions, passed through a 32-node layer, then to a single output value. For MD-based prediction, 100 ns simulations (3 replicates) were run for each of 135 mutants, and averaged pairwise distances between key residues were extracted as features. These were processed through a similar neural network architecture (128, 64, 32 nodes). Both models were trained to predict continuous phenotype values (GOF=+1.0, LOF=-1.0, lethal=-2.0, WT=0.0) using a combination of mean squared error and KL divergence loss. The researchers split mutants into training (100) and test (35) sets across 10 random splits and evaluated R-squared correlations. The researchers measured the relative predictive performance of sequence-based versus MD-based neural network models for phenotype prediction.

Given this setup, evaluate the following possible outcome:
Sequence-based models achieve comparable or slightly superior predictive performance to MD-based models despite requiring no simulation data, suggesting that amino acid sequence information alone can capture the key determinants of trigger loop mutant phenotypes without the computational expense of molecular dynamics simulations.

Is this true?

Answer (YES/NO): NO